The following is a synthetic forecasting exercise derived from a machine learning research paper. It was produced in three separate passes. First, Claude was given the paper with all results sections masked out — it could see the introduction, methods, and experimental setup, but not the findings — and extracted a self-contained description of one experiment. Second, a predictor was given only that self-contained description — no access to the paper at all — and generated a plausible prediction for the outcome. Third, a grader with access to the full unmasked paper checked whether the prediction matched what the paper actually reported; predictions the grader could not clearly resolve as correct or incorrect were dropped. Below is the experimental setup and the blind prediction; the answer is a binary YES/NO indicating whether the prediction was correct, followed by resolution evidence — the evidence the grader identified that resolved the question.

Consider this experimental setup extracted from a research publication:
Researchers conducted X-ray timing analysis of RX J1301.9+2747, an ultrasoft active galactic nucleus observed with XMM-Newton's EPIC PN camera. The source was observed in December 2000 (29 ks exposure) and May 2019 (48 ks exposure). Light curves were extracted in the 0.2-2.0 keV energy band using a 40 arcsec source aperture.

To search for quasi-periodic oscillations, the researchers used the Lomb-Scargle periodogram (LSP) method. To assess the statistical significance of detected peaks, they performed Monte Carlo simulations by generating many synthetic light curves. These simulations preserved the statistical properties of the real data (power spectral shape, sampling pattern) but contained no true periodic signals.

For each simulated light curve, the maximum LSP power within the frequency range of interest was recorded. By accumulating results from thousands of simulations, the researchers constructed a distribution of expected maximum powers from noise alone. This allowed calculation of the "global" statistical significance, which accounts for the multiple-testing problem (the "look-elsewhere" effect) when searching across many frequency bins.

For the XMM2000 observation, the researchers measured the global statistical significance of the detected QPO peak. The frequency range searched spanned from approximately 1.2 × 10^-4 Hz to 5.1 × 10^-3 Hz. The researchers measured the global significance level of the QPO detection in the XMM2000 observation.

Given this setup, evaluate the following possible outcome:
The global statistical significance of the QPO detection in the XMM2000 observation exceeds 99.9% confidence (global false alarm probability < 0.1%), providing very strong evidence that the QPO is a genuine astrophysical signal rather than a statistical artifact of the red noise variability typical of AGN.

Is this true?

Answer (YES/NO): NO